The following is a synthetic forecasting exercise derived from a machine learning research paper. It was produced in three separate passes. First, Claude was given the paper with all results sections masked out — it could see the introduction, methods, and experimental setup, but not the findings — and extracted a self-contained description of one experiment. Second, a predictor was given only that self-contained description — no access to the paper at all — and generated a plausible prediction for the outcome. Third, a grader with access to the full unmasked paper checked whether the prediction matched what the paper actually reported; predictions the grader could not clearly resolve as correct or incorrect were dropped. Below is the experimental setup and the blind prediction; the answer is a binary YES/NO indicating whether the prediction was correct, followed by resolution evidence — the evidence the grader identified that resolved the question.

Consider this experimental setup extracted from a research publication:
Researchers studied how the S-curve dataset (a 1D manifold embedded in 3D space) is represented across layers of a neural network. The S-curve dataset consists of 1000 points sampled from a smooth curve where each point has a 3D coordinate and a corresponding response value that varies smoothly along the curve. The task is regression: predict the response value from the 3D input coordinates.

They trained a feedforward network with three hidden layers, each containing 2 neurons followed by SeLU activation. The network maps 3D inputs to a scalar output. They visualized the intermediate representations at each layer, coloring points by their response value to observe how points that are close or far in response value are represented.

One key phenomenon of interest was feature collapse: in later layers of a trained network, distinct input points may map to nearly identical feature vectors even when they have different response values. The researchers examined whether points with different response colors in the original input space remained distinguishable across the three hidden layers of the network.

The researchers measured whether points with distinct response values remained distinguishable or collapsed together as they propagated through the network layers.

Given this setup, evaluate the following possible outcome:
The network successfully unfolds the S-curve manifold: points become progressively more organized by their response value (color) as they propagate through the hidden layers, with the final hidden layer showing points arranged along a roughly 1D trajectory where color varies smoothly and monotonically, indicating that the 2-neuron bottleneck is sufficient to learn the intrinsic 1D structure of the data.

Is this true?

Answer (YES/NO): NO